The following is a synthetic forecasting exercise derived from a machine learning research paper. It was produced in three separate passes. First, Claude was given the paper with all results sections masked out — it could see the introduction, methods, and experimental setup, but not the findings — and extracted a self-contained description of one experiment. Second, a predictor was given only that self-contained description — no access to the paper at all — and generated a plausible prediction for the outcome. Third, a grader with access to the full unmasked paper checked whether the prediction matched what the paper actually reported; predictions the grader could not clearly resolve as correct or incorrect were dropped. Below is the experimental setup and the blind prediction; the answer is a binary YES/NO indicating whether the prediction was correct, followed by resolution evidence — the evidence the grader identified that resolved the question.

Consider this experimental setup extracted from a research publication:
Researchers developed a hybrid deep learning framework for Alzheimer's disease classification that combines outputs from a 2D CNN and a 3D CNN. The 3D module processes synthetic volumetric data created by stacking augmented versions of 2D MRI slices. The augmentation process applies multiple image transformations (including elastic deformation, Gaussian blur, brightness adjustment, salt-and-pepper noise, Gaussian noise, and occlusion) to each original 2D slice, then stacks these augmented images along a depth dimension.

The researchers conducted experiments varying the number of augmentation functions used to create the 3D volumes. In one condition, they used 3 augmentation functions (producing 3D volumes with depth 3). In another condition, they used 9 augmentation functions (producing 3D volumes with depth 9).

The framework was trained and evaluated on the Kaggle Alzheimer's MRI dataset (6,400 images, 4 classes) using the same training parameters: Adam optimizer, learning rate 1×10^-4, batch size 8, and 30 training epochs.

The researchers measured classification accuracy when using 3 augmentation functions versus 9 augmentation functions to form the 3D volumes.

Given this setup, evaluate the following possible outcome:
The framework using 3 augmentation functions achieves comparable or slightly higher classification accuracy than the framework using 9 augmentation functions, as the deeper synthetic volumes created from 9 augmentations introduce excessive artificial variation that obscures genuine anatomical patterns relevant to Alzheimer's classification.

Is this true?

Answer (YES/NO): NO